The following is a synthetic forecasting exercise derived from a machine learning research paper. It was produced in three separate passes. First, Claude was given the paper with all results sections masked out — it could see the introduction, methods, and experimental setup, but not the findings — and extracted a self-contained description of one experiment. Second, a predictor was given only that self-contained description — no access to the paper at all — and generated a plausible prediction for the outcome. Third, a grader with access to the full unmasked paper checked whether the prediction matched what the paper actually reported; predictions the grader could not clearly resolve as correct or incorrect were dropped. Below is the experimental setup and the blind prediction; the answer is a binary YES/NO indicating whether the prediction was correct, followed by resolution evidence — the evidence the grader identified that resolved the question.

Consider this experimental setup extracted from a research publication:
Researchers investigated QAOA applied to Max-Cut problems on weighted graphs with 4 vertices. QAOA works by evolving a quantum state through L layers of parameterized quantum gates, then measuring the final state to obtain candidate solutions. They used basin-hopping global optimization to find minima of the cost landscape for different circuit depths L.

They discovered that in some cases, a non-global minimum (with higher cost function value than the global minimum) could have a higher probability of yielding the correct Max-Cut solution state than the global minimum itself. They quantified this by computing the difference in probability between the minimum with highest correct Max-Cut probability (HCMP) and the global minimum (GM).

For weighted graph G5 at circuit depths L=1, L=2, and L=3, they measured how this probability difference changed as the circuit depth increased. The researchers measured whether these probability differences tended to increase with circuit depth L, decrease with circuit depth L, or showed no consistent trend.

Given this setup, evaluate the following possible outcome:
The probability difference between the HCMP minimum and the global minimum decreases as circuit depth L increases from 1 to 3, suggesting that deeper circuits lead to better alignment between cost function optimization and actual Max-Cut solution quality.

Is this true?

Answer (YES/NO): YES